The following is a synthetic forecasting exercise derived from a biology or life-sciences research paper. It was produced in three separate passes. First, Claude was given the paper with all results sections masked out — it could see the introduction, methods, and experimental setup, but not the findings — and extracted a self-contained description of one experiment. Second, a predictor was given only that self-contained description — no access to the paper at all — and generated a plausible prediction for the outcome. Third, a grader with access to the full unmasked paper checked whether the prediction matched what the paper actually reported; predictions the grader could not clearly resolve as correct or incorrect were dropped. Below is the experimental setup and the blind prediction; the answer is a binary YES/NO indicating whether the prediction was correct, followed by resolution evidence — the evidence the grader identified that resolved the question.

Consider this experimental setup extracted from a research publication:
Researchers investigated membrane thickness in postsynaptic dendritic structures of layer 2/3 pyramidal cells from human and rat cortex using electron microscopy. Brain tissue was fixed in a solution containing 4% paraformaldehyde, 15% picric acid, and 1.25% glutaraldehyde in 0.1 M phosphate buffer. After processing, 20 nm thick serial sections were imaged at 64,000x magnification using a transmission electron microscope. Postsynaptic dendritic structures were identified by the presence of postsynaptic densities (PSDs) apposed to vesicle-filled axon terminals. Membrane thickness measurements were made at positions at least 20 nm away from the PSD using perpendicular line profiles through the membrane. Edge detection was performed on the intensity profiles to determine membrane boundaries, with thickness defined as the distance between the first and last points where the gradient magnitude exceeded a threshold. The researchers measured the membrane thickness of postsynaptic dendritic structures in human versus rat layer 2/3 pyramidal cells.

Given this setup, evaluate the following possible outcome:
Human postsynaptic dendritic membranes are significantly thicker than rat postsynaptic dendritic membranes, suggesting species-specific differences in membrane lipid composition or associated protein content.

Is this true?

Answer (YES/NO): NO